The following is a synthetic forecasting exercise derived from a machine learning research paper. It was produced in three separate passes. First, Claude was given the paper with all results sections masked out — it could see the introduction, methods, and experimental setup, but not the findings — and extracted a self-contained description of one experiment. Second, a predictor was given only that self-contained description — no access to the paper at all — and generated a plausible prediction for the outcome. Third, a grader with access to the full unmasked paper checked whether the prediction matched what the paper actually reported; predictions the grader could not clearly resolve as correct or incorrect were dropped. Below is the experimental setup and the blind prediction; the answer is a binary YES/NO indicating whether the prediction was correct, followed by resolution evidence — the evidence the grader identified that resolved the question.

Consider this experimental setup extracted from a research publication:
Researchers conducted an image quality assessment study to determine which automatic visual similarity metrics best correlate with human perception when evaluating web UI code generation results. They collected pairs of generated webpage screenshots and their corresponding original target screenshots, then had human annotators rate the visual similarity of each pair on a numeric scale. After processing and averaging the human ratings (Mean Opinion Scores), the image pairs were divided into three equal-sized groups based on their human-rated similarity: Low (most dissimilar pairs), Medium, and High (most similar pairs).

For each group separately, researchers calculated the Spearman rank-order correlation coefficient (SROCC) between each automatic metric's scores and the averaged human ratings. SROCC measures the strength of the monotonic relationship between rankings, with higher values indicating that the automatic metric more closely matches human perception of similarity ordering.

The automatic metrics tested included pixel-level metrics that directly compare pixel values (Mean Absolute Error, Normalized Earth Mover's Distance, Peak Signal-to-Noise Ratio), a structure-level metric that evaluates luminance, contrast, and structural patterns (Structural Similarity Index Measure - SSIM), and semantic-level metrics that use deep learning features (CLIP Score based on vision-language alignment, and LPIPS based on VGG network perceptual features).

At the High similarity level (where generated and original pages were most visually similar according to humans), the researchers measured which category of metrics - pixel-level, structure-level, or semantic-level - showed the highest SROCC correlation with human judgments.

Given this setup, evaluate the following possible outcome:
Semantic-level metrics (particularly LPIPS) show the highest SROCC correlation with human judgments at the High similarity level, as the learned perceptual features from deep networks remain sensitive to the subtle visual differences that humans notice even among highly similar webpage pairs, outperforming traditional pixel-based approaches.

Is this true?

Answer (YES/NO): NO